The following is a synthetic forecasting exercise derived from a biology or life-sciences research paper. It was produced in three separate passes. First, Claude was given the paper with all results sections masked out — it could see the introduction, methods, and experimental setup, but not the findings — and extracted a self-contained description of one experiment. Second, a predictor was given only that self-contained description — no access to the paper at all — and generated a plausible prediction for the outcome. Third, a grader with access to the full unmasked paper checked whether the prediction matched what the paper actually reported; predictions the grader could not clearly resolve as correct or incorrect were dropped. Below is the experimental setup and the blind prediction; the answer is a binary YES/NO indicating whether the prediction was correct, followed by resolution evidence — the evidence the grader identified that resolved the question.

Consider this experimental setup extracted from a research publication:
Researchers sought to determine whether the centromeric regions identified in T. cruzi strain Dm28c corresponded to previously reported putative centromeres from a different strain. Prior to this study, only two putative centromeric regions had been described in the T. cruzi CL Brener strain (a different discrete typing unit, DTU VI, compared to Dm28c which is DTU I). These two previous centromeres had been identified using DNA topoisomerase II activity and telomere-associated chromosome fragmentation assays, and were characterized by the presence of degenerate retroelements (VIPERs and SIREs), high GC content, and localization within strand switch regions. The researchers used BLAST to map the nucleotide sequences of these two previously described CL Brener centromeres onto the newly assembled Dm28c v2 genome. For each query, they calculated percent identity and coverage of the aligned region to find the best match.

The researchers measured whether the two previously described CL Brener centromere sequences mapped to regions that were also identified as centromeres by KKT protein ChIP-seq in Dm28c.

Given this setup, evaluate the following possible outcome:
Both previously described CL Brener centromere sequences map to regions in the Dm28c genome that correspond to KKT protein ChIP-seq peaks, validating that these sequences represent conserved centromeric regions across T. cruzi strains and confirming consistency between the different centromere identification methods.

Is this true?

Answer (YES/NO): YES